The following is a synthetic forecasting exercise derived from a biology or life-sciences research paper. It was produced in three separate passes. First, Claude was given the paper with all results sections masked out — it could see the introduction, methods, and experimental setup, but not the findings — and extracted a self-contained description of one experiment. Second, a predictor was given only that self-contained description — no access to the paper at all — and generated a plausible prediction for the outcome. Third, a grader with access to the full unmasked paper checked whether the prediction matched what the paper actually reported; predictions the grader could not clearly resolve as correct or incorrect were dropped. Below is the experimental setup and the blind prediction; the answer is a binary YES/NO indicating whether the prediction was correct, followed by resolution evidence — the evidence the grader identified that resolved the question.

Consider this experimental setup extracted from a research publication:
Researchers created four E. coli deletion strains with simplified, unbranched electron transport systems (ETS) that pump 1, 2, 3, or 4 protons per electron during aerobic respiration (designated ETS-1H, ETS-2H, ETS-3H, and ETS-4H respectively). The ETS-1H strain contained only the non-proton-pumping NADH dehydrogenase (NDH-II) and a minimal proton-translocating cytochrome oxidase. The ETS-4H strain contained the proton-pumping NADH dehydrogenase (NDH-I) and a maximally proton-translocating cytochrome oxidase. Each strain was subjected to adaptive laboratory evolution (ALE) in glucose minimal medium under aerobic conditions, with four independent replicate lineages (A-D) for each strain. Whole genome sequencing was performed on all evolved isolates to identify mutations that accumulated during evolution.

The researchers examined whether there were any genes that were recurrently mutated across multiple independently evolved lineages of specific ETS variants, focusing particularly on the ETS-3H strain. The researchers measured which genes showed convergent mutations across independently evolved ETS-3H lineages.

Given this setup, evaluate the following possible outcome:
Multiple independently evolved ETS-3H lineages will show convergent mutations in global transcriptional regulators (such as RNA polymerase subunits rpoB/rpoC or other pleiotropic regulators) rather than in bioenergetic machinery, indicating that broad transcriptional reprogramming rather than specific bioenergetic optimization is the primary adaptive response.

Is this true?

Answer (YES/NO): NO